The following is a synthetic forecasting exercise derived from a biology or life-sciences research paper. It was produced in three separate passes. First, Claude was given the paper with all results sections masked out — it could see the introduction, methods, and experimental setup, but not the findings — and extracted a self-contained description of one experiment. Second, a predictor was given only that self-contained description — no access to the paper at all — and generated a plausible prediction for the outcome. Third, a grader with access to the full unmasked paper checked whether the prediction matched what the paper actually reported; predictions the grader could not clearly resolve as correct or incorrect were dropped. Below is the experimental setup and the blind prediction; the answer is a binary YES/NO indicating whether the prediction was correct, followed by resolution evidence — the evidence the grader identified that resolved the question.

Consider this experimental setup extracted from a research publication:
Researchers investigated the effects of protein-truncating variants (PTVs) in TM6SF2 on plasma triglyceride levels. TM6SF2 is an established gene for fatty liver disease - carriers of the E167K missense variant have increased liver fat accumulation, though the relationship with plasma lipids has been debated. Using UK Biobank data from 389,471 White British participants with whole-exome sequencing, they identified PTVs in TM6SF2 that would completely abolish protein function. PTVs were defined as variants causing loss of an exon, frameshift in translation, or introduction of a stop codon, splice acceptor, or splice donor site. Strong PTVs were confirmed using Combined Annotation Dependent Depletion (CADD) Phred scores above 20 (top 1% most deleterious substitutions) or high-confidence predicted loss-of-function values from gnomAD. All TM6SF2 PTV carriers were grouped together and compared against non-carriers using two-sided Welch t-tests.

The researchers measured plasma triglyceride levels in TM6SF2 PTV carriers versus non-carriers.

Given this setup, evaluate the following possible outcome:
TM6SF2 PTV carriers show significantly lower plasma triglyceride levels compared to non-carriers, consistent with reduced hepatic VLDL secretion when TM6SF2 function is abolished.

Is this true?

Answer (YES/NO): NO